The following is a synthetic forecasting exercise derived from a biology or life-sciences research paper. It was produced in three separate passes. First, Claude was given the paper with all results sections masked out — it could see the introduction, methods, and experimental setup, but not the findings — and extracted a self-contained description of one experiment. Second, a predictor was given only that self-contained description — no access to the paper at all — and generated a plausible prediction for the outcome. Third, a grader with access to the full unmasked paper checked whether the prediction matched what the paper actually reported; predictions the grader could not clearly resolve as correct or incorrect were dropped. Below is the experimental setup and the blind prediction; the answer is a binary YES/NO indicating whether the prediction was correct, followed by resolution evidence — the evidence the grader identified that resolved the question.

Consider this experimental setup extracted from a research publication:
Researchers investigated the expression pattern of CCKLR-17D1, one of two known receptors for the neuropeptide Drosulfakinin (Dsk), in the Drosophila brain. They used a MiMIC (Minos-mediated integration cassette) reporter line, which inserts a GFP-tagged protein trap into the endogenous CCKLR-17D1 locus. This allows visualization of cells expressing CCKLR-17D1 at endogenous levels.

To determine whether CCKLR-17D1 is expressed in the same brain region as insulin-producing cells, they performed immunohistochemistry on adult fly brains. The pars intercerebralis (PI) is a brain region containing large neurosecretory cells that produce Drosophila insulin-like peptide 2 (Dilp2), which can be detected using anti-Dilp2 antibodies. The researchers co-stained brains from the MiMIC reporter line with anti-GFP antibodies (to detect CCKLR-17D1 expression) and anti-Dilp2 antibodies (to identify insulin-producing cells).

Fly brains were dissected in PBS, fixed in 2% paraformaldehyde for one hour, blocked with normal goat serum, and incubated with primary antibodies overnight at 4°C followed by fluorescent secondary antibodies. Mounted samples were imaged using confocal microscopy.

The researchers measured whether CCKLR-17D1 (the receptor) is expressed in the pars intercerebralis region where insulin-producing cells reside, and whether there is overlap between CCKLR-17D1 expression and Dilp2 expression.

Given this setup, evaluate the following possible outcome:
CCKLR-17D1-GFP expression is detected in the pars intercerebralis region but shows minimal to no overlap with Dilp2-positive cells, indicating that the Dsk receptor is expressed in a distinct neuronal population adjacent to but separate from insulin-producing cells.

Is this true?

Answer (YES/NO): NO